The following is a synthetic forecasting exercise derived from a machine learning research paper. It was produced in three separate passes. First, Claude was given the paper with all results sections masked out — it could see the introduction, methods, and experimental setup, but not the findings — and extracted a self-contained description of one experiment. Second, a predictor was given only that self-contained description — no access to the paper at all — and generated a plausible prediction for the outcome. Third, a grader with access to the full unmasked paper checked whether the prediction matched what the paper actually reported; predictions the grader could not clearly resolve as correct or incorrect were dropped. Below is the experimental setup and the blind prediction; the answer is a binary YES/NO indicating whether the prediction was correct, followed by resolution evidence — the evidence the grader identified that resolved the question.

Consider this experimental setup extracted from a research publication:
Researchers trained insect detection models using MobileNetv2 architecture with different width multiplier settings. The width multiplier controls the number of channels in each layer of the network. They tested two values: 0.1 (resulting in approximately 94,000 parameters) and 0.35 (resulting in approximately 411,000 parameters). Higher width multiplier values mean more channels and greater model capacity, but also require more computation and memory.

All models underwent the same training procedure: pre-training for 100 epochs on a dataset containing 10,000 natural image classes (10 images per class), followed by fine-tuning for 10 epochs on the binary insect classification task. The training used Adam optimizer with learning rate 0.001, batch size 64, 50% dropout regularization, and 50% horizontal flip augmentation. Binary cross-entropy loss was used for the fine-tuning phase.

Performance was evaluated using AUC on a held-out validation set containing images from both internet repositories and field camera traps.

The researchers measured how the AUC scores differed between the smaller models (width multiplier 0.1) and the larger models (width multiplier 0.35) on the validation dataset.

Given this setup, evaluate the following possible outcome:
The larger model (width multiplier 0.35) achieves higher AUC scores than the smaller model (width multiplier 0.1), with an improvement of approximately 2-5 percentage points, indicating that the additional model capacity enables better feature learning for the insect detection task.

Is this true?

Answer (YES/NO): NO